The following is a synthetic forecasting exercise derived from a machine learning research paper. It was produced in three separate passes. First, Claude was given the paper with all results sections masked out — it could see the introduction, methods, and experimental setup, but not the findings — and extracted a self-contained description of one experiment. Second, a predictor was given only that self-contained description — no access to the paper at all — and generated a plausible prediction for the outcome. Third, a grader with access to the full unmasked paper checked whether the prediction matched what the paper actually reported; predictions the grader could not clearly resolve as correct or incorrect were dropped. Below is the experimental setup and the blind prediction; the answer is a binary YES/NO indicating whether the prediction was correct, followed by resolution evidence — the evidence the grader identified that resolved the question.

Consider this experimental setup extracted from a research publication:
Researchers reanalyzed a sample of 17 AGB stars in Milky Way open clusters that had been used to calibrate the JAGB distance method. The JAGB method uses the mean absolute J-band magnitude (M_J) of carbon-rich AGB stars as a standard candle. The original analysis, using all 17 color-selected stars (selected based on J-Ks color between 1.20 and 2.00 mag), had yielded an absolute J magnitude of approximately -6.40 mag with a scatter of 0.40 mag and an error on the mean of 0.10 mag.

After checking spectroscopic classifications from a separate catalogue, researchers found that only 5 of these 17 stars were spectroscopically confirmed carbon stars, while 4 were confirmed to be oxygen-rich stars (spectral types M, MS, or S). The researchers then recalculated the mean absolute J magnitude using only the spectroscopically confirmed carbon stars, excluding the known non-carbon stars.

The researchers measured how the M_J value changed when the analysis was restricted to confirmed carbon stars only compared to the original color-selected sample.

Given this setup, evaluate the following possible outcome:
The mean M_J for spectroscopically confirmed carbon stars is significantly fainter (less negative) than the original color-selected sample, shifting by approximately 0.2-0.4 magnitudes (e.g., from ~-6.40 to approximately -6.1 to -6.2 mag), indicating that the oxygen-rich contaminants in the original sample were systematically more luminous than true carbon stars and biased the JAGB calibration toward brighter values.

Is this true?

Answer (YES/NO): NO